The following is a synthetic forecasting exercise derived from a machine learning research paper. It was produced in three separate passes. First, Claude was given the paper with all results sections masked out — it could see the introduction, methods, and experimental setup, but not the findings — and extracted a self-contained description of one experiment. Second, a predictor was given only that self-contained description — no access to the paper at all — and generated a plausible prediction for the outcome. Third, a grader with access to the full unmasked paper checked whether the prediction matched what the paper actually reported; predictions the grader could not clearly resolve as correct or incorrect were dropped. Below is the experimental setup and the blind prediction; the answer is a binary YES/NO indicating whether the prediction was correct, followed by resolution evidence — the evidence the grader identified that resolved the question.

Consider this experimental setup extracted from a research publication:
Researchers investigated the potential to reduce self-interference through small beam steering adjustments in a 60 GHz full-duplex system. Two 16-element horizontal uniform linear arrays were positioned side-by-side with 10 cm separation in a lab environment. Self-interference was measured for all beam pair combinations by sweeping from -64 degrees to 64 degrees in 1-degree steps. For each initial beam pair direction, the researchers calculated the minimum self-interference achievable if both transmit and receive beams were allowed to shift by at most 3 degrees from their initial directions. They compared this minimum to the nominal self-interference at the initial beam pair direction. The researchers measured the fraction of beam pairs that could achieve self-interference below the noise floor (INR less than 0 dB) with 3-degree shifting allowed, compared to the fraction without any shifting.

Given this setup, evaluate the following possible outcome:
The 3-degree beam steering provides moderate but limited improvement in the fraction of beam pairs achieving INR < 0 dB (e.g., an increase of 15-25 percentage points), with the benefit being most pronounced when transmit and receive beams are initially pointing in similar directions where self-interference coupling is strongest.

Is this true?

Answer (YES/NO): NO